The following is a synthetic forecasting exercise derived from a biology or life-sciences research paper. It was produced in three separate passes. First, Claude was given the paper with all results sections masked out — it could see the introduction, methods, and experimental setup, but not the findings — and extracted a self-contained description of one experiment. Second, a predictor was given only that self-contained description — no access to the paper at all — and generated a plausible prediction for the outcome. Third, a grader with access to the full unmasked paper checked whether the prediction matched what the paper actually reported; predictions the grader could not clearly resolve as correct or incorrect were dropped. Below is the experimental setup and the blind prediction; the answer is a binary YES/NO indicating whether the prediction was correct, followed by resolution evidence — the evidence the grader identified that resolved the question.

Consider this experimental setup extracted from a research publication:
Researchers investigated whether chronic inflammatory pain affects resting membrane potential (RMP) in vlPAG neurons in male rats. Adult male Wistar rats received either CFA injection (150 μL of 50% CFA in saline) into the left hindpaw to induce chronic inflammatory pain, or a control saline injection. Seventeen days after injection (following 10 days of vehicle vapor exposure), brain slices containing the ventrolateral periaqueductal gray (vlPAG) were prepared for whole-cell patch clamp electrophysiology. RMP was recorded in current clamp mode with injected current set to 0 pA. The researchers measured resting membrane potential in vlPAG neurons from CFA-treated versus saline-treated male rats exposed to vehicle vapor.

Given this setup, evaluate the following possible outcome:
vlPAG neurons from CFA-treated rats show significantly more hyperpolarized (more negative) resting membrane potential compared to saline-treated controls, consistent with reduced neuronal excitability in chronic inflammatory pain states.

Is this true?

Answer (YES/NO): NO